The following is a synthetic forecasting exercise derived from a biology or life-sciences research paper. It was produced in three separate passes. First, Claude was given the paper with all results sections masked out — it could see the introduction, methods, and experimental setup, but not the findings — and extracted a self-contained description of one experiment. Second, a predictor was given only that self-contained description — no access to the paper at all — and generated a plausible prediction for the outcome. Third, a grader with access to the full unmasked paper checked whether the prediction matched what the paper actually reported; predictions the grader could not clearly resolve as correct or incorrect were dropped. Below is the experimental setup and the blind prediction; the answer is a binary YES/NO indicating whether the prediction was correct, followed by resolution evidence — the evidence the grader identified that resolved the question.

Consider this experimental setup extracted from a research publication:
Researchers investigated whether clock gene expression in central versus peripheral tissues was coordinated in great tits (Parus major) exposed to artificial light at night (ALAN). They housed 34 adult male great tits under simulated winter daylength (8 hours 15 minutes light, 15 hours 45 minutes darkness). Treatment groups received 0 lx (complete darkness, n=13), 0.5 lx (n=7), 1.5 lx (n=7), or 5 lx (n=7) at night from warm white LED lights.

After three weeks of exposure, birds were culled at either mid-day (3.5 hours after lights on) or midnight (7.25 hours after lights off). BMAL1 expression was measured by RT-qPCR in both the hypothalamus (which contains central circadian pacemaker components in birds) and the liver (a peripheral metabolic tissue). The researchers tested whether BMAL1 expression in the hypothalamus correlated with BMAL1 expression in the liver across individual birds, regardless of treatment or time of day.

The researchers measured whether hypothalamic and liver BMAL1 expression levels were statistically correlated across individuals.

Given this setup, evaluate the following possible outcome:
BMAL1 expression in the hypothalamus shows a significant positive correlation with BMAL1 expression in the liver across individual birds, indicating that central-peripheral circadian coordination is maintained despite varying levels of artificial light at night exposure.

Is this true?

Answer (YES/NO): YES